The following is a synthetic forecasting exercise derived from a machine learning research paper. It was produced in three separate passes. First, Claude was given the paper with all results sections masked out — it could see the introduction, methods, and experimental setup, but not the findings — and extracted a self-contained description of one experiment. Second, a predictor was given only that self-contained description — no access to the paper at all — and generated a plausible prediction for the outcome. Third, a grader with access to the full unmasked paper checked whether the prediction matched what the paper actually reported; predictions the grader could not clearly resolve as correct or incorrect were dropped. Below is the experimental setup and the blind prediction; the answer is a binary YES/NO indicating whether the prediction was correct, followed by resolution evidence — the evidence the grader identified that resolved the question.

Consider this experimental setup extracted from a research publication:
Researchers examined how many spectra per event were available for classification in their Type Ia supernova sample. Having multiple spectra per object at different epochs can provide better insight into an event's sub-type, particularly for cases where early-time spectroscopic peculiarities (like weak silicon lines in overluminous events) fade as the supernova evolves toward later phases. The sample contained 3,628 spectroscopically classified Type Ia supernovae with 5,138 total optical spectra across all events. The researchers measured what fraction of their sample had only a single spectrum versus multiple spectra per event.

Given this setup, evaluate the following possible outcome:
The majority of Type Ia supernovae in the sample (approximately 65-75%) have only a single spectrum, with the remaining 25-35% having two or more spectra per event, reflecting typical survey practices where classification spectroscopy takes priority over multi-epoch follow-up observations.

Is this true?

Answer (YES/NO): YES